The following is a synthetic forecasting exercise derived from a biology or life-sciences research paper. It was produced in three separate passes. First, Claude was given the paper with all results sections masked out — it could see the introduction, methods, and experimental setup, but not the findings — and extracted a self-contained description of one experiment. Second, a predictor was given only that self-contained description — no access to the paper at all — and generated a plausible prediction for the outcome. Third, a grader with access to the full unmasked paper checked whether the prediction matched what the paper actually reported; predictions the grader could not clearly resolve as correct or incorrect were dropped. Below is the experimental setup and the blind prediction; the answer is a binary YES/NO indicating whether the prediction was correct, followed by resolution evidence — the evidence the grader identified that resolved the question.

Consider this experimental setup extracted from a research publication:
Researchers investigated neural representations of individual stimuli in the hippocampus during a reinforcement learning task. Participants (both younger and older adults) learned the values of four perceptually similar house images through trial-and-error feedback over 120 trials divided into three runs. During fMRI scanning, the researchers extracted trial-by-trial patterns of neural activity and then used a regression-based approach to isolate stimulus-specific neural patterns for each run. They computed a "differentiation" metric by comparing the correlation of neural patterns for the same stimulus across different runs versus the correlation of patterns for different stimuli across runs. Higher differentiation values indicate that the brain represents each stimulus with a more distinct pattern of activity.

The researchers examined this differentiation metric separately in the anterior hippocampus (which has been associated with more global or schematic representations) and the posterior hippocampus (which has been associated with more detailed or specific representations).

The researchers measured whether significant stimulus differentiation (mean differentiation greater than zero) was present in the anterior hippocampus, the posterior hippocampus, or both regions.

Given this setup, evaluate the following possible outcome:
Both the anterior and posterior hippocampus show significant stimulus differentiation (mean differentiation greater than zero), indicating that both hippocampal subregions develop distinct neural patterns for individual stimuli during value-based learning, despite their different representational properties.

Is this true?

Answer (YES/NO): NO